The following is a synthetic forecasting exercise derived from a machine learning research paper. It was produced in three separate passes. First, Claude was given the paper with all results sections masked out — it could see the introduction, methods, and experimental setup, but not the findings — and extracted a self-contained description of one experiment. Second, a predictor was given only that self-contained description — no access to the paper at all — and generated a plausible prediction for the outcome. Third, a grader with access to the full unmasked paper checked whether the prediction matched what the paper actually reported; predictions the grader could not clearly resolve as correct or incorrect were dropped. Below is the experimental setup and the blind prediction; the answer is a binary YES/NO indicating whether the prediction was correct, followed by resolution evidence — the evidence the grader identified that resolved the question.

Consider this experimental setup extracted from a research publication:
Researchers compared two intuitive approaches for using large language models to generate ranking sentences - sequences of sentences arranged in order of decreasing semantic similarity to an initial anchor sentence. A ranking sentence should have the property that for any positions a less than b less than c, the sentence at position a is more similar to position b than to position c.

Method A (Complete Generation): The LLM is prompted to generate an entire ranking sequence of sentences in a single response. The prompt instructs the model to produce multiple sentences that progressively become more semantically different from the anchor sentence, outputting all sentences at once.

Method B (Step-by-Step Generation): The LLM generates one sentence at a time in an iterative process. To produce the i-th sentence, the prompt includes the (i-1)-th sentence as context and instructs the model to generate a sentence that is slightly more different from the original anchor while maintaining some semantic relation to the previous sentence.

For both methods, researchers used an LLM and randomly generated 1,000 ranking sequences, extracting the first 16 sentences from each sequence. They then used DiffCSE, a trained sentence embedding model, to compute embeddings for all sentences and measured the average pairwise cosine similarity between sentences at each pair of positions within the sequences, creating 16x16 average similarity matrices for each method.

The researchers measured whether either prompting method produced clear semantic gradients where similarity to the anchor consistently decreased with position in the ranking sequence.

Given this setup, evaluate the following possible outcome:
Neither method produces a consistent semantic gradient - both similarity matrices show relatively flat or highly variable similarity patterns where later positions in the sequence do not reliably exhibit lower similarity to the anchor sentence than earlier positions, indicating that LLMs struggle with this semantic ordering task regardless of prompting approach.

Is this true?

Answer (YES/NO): YES